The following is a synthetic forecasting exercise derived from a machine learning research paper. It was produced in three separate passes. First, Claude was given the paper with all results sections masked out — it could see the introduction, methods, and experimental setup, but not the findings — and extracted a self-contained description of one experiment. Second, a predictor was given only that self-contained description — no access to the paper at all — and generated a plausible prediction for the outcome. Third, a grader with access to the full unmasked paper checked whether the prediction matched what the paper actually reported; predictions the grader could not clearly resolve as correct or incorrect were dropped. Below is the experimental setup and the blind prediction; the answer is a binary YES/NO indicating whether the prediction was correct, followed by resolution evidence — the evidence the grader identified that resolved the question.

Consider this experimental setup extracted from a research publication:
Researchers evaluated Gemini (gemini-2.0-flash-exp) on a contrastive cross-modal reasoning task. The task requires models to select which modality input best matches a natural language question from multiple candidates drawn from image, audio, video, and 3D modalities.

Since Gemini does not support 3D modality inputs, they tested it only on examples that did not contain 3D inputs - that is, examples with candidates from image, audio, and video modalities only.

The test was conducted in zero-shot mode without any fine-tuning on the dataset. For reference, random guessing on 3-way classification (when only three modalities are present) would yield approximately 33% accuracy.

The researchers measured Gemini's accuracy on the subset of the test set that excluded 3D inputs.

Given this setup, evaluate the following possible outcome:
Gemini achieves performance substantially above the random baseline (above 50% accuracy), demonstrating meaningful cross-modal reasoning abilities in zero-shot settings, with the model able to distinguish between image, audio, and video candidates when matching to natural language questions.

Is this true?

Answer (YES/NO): NO